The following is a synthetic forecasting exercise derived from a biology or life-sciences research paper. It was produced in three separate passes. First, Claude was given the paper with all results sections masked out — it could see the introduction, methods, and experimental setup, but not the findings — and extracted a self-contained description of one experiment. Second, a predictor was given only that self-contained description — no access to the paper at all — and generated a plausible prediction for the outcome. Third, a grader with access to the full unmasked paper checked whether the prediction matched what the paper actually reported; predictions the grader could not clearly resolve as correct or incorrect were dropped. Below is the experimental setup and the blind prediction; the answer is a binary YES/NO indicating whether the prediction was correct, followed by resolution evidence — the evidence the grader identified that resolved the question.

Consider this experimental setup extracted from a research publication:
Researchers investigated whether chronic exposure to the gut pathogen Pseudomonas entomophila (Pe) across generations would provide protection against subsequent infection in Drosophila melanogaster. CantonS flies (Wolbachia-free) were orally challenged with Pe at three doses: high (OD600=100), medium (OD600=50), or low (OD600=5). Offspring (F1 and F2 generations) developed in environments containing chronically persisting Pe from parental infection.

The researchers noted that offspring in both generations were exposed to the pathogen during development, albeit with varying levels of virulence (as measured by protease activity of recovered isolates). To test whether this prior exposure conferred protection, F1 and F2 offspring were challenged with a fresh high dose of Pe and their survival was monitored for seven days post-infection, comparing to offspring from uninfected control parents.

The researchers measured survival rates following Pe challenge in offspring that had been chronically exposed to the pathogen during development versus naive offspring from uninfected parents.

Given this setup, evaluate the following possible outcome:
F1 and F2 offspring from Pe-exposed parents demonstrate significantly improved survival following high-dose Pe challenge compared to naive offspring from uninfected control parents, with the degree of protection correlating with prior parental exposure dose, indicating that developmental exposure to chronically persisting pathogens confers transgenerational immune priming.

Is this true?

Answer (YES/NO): NO